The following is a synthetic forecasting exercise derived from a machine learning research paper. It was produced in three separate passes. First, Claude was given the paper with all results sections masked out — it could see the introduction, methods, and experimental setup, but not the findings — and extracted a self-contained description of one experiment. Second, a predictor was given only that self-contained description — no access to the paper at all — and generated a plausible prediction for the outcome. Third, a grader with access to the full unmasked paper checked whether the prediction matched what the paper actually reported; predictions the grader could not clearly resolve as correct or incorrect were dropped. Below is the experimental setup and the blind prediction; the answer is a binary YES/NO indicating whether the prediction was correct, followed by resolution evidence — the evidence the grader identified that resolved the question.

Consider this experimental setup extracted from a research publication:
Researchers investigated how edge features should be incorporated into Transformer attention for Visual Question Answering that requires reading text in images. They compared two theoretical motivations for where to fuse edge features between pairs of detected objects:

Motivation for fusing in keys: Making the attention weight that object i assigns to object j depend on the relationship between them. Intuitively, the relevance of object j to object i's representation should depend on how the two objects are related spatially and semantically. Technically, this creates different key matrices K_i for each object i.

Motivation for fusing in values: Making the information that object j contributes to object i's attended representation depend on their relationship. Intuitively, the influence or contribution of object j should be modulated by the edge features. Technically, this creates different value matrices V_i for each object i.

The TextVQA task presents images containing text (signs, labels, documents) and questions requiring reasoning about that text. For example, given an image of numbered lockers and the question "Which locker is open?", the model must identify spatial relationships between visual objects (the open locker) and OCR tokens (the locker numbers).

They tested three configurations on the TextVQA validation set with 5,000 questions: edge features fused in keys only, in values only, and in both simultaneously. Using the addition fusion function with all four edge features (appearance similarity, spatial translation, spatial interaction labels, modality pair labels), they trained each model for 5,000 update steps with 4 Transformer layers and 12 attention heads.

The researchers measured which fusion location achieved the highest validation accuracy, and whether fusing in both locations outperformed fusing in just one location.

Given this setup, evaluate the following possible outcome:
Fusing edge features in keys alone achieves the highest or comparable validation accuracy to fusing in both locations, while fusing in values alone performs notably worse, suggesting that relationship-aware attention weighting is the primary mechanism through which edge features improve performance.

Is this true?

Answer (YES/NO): NO